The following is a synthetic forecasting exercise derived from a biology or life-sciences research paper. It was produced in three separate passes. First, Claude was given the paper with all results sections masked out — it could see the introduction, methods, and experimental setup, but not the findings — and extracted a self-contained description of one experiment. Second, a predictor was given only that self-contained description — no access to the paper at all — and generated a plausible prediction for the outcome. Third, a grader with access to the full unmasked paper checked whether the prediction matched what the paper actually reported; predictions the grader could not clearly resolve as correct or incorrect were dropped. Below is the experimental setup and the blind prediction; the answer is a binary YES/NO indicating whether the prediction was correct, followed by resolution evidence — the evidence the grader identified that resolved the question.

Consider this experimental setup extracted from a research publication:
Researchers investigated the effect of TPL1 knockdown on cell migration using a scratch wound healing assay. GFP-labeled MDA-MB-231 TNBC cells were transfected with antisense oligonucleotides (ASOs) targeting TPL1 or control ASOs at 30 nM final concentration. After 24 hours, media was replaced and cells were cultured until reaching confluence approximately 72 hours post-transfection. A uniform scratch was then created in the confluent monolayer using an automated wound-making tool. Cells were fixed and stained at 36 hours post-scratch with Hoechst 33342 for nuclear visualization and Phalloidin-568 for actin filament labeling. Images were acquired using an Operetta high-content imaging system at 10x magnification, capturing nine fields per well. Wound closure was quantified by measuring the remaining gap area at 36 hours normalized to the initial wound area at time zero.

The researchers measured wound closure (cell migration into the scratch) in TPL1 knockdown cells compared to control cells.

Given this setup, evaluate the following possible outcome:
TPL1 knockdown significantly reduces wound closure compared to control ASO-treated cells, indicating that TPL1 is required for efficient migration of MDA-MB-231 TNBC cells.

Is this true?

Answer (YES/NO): NO